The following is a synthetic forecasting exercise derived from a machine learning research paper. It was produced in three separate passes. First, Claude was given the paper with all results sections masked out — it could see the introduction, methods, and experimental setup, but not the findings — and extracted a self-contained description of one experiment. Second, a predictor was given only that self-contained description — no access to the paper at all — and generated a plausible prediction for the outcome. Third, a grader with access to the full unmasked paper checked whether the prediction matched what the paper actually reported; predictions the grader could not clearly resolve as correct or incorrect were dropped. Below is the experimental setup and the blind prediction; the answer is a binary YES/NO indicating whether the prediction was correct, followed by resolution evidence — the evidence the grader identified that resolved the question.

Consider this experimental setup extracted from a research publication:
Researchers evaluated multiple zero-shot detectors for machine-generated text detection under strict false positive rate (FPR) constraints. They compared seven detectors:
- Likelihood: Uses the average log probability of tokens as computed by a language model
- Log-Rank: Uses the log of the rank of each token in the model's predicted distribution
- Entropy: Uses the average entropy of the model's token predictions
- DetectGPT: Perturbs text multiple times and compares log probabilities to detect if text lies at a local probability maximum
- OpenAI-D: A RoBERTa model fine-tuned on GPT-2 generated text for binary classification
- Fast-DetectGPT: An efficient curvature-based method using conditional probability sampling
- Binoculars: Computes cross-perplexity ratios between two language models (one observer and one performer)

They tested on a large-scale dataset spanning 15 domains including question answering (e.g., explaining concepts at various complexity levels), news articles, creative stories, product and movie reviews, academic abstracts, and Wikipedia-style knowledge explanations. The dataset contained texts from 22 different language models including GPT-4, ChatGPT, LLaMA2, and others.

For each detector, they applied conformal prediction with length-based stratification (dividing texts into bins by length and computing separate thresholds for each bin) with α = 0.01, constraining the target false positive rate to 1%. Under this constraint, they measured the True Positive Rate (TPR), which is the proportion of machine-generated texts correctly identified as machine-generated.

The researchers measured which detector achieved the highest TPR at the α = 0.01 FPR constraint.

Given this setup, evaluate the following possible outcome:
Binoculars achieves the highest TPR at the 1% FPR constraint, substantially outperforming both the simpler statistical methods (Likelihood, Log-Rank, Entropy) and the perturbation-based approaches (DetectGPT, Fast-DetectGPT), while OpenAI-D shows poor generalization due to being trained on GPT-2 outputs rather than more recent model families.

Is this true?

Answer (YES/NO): YES